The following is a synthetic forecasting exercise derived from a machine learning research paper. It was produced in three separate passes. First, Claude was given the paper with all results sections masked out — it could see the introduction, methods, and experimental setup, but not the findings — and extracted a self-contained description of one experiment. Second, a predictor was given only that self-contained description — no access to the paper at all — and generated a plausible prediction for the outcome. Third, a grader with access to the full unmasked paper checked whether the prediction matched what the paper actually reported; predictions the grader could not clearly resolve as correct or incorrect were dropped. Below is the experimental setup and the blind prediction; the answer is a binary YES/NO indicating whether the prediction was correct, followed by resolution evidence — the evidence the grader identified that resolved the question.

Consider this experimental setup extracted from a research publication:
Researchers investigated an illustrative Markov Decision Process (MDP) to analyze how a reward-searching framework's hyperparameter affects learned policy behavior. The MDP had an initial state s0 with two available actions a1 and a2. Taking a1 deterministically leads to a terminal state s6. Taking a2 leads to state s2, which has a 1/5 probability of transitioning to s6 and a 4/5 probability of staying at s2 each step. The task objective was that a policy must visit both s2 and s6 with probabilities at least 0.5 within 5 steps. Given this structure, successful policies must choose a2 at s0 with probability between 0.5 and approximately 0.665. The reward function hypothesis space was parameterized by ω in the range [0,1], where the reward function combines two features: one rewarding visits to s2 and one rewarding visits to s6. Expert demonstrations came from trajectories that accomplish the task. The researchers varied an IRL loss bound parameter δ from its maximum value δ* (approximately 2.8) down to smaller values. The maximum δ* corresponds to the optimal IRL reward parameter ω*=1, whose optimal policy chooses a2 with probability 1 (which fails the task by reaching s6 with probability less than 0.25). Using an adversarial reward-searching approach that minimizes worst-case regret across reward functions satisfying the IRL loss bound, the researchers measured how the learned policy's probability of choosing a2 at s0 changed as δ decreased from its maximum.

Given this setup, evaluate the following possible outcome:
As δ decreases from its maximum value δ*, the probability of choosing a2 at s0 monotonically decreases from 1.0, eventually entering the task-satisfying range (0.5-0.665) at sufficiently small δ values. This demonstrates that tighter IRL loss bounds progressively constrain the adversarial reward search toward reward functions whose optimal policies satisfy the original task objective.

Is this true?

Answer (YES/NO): YES